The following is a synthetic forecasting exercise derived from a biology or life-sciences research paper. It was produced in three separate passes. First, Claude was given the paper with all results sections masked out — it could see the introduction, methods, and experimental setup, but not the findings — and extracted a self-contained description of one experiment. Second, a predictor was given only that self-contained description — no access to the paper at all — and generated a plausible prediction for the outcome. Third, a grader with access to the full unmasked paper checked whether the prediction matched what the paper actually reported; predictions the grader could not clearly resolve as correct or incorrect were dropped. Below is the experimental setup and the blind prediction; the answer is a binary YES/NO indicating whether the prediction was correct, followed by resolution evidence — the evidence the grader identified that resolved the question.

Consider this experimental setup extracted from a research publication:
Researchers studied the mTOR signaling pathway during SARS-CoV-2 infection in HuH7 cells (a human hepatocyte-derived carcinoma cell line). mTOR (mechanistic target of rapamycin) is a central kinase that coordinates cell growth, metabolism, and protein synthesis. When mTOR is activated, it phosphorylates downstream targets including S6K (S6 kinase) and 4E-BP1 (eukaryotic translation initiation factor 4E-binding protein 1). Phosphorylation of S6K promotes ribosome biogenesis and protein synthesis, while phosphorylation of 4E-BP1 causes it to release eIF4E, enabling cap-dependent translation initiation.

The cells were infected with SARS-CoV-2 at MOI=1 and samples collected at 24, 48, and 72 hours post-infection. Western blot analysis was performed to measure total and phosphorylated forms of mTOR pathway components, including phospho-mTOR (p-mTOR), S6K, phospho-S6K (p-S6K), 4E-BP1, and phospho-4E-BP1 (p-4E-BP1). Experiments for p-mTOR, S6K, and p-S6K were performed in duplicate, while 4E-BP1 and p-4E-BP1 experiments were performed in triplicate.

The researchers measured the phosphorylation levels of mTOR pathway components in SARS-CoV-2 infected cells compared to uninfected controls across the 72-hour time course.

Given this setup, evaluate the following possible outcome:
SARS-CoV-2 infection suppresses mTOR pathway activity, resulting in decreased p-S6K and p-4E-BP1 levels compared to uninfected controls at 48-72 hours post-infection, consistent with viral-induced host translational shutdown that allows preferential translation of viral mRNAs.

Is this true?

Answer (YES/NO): YES